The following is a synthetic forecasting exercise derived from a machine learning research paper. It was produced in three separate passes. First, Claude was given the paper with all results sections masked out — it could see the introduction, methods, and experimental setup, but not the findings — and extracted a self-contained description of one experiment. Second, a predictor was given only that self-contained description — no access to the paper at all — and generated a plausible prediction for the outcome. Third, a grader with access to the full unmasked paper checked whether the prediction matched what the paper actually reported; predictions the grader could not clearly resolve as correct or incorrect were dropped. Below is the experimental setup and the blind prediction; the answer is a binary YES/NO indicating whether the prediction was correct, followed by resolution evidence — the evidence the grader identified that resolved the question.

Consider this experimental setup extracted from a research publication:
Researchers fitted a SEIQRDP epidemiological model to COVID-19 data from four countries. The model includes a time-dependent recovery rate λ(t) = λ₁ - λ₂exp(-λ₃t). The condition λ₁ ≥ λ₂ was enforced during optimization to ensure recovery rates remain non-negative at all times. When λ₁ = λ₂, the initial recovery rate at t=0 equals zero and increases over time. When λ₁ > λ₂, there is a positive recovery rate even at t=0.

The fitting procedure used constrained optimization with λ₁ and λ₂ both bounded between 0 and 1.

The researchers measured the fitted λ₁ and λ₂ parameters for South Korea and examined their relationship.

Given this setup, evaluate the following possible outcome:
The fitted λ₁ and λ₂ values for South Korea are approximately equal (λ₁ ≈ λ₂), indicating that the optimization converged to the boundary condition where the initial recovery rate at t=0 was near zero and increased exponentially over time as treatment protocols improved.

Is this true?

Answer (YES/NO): YES